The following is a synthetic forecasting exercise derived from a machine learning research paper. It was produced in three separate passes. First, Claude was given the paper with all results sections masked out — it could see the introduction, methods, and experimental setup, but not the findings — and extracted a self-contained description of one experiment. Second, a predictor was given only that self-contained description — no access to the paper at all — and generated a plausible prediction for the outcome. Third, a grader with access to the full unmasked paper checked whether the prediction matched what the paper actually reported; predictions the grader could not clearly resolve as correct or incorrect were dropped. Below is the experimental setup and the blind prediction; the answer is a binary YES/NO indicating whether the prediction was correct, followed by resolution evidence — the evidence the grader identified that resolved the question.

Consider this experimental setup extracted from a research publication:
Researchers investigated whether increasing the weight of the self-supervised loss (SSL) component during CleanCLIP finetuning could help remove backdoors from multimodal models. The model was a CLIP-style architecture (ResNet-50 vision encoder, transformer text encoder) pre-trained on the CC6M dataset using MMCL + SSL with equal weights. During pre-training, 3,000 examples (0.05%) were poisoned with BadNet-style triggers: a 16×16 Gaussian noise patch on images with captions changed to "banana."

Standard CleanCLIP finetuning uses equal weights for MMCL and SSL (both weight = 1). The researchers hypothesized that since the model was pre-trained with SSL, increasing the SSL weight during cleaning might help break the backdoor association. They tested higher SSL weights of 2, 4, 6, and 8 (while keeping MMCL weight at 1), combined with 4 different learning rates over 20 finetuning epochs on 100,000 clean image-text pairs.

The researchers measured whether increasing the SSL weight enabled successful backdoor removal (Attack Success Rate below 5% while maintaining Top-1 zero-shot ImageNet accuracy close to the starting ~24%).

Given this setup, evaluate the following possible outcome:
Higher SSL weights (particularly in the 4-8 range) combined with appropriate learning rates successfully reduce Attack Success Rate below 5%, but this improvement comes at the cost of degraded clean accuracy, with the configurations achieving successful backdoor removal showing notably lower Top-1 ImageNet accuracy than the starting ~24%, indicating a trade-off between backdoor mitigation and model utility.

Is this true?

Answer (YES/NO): NO